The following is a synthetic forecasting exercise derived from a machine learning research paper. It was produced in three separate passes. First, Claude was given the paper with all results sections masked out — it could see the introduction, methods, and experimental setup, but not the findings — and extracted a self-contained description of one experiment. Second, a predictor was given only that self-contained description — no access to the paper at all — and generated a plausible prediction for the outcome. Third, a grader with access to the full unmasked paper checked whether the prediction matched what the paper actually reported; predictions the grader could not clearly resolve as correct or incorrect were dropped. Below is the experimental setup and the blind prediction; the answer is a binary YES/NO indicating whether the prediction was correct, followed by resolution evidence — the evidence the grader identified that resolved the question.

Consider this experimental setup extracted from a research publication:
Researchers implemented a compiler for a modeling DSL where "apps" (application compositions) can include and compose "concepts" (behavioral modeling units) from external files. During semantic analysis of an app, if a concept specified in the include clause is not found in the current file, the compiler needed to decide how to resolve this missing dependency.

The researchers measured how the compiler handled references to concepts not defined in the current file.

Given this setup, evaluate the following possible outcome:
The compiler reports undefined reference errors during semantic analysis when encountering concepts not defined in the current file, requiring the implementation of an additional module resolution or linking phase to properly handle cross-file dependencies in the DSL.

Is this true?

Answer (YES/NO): NO